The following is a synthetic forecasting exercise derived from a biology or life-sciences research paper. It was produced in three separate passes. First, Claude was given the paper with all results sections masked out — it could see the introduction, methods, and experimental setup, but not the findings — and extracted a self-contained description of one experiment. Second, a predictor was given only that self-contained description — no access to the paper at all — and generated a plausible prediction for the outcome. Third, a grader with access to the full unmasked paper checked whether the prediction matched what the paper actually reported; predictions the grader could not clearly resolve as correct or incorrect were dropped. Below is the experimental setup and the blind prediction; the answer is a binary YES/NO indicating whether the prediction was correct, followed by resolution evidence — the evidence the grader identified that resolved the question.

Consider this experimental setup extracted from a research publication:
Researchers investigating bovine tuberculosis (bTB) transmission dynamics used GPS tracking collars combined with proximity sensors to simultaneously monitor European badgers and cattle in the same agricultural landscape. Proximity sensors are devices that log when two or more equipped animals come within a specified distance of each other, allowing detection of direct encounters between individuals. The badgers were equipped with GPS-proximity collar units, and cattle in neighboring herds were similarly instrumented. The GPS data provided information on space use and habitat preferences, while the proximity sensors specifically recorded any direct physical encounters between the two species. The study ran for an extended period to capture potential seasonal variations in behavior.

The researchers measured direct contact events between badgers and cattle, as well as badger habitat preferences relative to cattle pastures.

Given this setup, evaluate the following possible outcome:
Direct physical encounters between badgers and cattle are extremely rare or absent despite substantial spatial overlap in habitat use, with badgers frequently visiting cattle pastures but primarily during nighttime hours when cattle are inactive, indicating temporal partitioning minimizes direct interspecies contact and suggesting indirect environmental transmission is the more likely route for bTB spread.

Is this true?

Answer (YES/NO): NO